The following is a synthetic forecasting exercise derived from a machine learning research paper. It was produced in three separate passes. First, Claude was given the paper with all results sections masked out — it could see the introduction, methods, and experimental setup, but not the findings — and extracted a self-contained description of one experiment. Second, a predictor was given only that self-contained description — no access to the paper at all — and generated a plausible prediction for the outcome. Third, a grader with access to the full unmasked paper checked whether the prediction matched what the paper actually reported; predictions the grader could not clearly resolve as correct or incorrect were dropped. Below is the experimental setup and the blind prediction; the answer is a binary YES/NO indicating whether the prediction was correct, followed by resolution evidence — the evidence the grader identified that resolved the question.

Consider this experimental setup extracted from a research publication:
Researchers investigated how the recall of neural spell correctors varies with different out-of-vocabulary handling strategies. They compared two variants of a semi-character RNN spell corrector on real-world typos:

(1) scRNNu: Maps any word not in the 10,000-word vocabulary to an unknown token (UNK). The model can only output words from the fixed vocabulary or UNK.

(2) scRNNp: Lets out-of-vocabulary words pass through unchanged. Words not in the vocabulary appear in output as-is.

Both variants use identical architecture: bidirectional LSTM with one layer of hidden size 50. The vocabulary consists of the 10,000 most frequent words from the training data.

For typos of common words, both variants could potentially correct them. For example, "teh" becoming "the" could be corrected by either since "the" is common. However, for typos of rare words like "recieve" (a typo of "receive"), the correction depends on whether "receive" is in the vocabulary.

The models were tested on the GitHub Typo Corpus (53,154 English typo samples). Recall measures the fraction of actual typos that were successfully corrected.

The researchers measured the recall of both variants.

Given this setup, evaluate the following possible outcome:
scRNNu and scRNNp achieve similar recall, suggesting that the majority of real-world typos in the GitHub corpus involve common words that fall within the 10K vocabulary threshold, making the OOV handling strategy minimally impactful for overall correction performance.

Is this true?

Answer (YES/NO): YES